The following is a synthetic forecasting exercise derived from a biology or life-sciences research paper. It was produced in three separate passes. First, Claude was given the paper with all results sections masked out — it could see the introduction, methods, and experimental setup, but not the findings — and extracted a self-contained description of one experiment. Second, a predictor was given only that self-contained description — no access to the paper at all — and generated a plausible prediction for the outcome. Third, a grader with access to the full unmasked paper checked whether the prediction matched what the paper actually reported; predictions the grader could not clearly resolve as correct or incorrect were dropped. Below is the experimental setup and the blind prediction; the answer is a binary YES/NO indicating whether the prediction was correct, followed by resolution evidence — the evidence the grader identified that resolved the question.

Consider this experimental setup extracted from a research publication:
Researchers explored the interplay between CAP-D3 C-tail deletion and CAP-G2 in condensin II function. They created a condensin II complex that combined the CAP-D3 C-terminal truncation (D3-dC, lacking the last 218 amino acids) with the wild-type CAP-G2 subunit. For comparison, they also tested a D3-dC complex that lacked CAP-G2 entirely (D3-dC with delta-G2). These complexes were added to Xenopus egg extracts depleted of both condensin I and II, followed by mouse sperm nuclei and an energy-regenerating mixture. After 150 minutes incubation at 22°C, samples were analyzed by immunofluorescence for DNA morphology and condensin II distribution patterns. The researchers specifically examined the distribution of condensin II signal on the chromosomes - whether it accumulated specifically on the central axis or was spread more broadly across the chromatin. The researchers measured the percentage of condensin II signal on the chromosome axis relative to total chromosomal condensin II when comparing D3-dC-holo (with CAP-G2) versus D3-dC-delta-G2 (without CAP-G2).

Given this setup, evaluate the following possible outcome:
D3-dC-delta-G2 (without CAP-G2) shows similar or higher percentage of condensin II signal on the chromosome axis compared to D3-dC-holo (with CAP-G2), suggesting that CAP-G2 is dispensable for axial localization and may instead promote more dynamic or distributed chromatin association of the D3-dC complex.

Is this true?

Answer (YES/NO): YES